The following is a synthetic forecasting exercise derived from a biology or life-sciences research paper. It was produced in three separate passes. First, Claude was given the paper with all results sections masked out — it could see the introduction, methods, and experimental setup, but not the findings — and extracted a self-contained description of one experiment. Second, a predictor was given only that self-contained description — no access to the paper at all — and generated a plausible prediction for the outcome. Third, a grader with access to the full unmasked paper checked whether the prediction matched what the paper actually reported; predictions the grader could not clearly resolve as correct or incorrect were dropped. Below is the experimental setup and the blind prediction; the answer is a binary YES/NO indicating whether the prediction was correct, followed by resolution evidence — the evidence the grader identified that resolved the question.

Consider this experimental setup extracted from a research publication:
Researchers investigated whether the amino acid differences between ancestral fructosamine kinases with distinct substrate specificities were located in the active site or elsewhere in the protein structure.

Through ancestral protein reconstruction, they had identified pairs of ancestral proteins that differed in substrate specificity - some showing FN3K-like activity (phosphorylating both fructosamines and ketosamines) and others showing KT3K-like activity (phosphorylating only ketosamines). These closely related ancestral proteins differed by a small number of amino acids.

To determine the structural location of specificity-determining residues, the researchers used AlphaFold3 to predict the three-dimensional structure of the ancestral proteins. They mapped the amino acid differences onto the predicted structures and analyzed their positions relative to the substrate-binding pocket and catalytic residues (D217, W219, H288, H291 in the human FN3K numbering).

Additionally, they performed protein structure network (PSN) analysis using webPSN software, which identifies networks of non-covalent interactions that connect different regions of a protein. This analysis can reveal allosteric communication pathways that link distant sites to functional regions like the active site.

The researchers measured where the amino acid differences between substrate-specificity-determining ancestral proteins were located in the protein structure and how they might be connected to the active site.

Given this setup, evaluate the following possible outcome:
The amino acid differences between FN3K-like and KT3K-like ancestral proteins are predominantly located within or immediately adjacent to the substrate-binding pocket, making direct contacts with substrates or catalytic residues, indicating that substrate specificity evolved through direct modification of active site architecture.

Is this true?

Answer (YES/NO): NO